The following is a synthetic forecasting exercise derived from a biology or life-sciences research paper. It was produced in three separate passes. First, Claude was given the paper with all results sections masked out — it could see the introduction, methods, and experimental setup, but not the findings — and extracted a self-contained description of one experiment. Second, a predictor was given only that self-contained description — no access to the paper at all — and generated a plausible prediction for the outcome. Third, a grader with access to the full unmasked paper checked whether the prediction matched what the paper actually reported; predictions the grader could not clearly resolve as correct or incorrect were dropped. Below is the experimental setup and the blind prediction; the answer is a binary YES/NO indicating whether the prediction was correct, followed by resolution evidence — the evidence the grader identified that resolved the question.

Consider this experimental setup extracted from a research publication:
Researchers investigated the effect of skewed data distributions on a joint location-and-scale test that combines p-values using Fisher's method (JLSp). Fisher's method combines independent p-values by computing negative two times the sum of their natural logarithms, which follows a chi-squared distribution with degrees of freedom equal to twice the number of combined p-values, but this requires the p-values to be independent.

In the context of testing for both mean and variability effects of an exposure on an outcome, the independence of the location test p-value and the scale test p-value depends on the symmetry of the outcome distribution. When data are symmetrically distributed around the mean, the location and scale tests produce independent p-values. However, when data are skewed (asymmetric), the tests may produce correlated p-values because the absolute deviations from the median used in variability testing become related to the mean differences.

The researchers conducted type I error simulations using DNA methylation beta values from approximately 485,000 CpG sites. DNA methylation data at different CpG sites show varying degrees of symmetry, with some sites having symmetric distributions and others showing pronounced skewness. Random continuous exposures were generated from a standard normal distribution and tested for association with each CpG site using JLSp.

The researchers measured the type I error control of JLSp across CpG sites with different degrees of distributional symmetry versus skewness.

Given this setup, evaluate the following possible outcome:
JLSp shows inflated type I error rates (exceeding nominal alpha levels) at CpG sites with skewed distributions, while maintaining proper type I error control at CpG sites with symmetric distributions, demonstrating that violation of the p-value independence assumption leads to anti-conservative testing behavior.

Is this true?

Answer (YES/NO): YES